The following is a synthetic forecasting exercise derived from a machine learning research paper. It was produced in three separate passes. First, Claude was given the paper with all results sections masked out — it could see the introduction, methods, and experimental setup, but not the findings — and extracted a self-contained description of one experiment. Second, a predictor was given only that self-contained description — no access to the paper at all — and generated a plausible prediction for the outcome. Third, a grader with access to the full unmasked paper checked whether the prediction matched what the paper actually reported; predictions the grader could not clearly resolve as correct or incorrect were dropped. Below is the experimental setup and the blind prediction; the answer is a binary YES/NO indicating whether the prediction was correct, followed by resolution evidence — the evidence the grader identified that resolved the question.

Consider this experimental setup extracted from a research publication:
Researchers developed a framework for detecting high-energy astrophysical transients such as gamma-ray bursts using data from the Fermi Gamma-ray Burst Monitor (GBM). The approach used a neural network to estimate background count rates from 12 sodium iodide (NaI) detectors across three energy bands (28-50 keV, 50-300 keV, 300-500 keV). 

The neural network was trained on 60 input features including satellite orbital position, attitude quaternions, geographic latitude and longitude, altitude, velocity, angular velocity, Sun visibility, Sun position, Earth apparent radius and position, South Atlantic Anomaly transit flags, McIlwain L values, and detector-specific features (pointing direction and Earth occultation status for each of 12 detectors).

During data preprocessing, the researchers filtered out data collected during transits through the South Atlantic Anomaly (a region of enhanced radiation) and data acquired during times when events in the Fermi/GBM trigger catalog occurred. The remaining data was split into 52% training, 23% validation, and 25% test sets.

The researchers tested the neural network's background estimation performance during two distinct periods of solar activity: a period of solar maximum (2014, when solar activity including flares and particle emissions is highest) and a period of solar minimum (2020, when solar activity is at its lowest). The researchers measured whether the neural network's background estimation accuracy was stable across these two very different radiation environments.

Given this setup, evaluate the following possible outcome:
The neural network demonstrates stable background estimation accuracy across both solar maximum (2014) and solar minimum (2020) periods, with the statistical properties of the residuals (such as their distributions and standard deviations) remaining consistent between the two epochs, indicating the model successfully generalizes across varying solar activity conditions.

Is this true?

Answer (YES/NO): NO